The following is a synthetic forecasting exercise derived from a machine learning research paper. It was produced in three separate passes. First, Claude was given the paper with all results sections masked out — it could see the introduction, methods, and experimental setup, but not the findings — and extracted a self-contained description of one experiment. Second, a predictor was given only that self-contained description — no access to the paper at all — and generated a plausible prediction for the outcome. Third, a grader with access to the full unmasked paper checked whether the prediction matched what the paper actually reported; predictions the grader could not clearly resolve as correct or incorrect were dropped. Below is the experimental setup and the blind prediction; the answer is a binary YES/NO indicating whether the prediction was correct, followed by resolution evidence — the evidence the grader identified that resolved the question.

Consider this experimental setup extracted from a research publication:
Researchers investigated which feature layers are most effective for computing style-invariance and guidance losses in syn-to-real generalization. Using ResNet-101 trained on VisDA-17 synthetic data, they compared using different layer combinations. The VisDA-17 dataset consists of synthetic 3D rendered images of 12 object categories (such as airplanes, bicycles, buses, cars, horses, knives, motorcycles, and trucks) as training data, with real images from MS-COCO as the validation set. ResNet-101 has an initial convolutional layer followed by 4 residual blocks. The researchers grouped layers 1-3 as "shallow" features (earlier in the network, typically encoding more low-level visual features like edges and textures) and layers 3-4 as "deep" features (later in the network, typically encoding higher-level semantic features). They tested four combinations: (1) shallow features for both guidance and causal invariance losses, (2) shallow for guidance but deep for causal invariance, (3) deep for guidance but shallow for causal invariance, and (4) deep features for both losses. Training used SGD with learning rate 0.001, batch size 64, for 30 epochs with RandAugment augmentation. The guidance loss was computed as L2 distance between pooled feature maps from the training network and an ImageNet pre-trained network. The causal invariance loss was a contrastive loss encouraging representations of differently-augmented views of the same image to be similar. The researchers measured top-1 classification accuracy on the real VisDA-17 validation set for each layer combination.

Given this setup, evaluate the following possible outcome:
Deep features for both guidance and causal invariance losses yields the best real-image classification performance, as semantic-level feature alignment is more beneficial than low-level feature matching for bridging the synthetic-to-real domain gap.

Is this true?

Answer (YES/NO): YES